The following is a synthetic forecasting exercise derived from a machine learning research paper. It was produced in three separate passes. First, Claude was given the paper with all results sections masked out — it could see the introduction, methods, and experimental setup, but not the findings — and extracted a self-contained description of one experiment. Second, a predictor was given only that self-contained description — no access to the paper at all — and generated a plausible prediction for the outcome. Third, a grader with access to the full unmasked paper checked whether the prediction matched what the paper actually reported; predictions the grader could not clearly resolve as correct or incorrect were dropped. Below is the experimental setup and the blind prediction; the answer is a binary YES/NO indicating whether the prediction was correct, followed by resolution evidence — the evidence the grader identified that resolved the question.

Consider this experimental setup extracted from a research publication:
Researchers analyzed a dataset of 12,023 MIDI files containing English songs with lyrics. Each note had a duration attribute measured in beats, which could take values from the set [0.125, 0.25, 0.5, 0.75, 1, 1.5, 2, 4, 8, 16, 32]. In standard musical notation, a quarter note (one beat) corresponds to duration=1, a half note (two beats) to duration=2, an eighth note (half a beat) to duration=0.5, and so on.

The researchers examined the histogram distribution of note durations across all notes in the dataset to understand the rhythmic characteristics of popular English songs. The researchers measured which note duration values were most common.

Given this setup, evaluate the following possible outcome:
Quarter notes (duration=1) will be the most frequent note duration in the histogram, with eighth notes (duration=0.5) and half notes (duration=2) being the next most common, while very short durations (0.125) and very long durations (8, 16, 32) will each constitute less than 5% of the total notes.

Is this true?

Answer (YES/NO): NO